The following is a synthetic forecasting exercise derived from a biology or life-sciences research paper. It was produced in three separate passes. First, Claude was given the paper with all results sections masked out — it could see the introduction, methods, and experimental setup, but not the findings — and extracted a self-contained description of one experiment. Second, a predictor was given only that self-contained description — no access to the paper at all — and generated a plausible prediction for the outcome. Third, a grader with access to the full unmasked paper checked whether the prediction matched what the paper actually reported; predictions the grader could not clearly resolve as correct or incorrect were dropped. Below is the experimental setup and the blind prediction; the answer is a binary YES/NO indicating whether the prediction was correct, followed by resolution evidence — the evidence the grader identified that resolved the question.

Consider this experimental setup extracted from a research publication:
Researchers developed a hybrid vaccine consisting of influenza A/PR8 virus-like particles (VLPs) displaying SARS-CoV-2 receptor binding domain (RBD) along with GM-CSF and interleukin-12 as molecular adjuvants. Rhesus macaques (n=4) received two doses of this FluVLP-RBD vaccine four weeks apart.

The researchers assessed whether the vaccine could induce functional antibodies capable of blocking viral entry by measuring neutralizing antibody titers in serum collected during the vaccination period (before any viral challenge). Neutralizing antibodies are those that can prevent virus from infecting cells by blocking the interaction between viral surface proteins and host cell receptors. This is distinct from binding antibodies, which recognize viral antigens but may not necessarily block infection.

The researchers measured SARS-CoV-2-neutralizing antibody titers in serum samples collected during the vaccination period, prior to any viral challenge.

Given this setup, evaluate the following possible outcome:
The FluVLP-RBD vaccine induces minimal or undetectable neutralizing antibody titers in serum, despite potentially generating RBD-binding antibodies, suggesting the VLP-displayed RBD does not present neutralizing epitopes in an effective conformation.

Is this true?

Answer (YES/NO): YES